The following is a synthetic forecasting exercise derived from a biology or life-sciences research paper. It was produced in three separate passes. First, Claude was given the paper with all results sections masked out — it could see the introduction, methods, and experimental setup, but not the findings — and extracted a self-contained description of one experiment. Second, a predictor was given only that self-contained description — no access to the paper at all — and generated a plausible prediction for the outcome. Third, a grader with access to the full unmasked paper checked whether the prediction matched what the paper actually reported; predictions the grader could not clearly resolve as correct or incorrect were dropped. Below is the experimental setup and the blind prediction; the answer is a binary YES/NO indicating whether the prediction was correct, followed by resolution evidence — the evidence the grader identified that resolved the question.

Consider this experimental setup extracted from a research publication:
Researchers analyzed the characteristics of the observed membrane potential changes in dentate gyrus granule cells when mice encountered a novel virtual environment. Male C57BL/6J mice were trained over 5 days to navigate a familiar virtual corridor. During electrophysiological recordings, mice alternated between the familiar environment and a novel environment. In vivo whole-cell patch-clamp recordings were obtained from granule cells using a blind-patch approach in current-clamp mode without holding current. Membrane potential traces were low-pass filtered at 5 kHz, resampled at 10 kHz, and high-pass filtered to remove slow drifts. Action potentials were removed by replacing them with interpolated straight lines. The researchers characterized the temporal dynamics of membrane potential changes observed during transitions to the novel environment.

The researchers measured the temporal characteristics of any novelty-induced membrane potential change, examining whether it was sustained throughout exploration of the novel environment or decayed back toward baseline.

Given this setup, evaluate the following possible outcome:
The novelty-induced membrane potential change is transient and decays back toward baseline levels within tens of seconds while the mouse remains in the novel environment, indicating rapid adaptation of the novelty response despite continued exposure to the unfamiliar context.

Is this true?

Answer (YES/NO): NO